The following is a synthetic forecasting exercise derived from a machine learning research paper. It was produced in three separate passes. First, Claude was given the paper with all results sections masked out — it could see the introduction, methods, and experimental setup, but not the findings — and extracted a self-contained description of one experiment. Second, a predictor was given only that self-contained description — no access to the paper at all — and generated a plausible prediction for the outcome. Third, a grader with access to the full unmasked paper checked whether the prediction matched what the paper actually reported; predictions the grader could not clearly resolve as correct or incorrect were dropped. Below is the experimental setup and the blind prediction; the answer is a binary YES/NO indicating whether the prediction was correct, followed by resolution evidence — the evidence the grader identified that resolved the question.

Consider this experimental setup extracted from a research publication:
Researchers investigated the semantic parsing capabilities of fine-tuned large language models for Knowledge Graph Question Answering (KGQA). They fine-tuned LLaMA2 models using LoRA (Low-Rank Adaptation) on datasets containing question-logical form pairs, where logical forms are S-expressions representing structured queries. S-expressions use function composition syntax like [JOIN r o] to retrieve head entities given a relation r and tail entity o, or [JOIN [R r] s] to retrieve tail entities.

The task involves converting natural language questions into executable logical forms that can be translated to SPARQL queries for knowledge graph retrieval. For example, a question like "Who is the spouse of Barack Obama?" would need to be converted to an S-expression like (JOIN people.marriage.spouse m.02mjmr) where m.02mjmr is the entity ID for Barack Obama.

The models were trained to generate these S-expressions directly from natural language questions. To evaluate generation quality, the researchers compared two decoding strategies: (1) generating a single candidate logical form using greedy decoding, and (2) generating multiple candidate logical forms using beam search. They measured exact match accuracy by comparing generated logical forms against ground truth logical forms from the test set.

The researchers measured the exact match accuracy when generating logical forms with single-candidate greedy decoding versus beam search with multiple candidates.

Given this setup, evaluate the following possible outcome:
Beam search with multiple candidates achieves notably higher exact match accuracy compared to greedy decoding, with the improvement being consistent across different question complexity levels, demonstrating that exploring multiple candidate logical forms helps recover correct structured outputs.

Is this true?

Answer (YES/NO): NO